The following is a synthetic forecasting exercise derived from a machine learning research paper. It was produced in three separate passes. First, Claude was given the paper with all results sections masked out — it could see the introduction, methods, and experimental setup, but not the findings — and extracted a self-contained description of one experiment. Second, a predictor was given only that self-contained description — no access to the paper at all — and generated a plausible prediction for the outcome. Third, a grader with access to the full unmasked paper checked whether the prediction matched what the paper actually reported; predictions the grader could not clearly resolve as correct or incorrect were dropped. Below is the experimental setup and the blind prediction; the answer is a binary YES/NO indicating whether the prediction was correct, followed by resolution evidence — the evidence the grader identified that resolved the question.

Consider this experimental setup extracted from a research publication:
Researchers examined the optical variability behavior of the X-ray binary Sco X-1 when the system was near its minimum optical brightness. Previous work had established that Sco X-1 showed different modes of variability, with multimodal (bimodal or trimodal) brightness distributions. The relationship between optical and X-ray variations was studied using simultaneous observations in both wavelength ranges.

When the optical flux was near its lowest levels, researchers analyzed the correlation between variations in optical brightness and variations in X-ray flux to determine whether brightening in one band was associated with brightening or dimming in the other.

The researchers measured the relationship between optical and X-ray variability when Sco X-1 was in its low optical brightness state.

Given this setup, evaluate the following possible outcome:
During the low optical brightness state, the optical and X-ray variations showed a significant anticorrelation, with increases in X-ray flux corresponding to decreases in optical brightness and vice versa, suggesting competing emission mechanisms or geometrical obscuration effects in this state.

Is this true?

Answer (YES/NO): YES